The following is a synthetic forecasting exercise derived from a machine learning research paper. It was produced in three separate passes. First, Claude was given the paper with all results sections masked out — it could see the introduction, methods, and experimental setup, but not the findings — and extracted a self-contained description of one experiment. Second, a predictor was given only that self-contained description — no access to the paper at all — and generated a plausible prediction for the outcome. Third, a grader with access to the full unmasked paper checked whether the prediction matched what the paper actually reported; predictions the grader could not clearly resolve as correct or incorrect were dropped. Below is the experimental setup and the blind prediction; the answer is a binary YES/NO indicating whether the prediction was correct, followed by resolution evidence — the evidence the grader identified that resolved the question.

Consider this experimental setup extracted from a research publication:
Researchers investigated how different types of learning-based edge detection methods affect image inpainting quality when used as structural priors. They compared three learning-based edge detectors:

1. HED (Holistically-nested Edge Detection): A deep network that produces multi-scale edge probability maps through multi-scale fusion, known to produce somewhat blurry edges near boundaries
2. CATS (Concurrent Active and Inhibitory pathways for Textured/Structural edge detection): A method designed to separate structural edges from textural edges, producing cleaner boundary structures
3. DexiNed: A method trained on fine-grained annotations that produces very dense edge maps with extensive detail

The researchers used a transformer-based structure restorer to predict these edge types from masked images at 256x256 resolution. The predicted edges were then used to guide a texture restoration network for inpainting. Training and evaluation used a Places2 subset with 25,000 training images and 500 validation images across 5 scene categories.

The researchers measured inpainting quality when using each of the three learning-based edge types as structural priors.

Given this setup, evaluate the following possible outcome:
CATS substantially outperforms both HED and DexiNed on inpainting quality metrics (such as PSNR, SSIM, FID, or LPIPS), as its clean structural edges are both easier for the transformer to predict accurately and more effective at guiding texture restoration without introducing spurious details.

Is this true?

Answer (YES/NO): NO